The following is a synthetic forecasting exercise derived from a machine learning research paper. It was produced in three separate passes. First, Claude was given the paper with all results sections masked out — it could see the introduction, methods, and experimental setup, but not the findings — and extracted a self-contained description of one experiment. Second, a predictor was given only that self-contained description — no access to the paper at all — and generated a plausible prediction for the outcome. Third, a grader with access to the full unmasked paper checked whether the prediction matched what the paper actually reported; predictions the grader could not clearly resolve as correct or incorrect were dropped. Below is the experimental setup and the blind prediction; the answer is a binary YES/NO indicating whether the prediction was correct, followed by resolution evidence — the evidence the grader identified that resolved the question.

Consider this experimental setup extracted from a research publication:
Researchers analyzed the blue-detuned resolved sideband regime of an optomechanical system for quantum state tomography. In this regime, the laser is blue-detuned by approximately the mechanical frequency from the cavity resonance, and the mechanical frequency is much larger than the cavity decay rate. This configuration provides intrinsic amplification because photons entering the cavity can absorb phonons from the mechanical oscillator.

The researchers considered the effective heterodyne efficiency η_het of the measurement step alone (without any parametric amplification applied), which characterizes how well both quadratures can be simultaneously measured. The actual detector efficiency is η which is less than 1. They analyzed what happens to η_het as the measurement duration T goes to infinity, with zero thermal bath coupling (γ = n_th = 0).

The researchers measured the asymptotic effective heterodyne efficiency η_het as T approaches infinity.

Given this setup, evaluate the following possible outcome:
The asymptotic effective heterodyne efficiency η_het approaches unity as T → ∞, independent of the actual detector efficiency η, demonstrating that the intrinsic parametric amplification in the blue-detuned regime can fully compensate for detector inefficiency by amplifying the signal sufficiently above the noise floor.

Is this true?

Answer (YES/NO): YES